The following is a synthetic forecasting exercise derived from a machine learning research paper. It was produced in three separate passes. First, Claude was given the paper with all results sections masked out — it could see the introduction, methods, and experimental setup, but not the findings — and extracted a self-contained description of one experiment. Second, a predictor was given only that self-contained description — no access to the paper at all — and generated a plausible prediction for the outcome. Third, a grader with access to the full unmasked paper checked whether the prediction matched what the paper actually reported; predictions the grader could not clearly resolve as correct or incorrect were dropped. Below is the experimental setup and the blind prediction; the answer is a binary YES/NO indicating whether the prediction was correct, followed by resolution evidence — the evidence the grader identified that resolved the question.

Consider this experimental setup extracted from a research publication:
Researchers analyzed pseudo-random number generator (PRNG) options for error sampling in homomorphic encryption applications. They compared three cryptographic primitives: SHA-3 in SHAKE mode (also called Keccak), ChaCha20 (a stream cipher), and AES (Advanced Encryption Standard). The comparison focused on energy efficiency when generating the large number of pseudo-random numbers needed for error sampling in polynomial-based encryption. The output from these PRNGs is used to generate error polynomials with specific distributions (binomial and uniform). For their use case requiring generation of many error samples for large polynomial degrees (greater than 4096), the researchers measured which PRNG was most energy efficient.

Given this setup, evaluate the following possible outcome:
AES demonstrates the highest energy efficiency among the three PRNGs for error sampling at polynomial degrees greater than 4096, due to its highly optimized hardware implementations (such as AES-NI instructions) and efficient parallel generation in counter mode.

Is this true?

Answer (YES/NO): NO